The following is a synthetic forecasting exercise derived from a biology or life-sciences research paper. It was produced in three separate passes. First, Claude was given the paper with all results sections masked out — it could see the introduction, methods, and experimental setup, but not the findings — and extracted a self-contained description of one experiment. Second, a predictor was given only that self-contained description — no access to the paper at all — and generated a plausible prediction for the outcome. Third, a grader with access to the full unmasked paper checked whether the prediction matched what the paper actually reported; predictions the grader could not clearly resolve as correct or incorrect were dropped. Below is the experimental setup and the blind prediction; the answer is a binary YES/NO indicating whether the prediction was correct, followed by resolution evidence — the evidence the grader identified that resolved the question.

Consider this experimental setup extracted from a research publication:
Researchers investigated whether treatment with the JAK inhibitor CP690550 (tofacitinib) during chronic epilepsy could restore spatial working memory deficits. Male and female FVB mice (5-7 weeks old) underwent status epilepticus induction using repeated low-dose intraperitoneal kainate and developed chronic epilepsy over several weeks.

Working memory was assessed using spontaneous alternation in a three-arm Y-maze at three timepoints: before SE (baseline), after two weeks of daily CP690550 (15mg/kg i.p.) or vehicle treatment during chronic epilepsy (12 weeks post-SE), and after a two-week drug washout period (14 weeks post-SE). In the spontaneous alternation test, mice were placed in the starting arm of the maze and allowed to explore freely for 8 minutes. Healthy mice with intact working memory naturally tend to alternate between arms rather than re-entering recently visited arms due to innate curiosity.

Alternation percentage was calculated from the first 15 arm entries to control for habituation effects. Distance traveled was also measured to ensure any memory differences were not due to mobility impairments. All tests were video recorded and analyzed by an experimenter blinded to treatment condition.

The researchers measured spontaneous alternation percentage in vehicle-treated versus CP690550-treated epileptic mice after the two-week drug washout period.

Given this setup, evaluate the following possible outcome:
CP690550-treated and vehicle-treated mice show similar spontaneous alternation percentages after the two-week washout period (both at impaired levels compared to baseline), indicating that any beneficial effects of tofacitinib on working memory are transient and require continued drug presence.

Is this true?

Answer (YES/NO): NO